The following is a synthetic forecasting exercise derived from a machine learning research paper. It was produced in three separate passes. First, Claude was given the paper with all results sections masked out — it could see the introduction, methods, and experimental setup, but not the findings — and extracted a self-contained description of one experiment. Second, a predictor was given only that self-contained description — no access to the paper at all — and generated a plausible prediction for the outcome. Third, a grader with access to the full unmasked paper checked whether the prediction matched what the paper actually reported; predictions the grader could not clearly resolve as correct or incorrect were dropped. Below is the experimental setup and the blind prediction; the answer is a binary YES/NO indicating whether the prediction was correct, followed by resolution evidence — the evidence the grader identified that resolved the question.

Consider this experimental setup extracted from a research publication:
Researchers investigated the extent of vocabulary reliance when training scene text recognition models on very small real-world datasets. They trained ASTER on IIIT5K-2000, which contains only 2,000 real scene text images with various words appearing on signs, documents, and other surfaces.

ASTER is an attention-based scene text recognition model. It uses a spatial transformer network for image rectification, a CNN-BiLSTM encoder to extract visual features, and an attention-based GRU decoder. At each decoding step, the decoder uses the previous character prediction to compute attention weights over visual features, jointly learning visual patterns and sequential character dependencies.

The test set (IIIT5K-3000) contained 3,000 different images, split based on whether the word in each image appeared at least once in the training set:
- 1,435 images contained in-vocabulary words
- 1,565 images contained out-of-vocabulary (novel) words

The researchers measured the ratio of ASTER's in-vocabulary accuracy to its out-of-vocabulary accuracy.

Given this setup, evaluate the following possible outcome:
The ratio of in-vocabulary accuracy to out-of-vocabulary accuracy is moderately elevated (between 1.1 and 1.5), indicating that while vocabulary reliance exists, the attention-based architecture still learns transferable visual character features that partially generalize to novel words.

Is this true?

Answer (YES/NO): NO